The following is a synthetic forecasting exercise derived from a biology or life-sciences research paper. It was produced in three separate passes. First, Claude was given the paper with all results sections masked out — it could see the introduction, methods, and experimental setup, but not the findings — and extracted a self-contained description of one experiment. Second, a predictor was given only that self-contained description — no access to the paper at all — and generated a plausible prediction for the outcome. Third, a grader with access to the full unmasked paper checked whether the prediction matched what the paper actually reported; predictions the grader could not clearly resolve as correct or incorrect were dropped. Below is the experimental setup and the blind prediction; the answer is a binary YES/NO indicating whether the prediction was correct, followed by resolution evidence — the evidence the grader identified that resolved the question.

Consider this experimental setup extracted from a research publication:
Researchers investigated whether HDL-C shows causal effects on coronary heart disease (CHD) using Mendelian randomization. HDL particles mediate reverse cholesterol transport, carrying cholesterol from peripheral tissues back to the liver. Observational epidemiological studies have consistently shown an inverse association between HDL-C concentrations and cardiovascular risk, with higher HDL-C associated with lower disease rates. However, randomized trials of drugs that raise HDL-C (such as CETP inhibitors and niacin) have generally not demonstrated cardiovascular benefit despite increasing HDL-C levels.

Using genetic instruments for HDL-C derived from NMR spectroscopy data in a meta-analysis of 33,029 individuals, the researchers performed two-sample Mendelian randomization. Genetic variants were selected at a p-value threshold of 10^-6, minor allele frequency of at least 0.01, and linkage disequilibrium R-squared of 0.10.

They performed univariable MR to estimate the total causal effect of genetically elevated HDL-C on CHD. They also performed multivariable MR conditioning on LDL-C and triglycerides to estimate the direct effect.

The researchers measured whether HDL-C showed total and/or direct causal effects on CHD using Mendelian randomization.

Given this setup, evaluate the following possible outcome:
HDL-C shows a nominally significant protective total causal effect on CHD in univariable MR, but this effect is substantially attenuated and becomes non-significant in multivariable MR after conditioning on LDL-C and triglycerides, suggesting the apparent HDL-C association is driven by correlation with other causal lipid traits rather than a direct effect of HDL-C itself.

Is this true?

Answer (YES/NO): NO